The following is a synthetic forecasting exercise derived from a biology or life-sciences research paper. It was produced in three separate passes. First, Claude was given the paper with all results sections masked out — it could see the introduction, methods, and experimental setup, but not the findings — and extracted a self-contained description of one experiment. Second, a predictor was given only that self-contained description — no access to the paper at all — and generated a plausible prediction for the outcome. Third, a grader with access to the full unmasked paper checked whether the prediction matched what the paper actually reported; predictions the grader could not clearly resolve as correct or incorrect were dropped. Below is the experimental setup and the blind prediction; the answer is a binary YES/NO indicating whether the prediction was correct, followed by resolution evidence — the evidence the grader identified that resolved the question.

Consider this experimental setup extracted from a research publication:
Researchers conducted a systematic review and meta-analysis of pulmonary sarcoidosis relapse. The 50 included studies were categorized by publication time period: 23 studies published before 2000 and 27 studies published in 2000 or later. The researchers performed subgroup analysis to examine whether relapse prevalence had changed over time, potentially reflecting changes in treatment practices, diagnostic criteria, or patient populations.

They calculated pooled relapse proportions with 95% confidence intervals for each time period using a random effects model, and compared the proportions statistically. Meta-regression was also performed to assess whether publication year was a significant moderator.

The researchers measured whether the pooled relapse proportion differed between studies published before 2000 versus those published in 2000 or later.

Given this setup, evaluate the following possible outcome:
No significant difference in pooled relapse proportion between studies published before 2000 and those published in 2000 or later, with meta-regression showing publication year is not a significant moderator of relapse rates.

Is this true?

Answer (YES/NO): YES